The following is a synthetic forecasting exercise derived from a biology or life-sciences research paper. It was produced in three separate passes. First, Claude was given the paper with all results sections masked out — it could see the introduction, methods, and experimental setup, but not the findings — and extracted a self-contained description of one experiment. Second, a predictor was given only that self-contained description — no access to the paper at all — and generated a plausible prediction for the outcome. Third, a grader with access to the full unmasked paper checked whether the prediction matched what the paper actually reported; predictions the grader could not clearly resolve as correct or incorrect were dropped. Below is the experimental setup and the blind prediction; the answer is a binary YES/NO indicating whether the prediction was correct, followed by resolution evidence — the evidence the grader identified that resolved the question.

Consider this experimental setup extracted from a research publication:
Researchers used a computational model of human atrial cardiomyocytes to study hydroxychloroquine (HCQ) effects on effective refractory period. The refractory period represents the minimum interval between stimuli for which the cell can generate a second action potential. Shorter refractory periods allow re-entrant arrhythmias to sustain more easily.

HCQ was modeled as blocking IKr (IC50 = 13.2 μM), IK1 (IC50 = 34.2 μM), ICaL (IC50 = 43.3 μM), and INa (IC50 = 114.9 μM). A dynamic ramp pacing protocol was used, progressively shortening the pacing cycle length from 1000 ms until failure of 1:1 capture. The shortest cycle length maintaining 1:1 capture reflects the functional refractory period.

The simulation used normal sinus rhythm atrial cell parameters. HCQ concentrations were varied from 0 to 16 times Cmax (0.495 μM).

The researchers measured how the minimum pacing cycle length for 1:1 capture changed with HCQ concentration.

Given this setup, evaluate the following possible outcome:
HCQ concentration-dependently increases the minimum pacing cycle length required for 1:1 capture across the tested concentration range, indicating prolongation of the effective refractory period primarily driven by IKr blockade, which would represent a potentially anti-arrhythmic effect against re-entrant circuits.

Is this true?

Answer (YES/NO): YES